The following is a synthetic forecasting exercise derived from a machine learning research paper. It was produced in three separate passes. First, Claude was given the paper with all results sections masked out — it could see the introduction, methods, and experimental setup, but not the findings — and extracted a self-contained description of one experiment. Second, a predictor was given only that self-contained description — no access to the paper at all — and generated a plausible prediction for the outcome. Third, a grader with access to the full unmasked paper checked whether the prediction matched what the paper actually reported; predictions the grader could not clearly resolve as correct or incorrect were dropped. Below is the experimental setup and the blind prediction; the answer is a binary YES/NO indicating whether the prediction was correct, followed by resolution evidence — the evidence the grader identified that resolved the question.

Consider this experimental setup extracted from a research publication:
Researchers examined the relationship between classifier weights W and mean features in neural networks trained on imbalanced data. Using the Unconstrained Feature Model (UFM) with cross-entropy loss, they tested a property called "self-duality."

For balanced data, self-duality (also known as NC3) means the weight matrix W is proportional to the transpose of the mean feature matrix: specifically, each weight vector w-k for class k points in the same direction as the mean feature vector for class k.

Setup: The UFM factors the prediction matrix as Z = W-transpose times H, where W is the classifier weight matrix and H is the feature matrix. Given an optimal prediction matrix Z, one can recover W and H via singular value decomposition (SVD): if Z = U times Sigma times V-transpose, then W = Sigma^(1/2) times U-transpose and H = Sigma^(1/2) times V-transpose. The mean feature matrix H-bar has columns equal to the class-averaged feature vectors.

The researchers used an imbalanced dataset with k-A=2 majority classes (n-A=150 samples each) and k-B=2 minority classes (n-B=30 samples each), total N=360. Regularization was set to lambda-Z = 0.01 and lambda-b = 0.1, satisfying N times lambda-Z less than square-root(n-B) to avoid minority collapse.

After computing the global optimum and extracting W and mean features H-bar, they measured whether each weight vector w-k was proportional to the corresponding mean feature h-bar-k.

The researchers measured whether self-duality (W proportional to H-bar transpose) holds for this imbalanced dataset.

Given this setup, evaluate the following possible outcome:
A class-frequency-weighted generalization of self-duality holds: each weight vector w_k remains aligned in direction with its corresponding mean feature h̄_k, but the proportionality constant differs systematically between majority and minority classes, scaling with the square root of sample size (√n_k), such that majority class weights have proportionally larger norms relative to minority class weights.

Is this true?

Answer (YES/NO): NO